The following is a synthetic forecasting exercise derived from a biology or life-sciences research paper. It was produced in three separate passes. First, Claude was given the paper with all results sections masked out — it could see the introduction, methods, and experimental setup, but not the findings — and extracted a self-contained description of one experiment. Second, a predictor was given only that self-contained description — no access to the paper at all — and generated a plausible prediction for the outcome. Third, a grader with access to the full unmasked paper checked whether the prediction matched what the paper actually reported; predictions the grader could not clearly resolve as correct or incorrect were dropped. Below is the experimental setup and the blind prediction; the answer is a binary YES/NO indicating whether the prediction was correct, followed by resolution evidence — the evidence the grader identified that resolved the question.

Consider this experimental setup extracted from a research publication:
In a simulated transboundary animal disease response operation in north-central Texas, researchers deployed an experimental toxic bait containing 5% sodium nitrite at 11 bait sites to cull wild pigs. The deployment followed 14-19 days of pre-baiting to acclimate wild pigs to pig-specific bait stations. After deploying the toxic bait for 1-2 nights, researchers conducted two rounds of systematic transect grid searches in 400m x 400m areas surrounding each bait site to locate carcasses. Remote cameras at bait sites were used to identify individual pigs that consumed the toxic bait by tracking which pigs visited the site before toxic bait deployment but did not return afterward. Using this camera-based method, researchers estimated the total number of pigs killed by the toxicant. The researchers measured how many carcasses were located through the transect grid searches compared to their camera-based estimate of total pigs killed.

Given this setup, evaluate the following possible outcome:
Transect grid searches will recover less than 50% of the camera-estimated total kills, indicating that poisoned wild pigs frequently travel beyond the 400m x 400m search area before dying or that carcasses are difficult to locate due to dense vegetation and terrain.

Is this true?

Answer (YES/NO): NO